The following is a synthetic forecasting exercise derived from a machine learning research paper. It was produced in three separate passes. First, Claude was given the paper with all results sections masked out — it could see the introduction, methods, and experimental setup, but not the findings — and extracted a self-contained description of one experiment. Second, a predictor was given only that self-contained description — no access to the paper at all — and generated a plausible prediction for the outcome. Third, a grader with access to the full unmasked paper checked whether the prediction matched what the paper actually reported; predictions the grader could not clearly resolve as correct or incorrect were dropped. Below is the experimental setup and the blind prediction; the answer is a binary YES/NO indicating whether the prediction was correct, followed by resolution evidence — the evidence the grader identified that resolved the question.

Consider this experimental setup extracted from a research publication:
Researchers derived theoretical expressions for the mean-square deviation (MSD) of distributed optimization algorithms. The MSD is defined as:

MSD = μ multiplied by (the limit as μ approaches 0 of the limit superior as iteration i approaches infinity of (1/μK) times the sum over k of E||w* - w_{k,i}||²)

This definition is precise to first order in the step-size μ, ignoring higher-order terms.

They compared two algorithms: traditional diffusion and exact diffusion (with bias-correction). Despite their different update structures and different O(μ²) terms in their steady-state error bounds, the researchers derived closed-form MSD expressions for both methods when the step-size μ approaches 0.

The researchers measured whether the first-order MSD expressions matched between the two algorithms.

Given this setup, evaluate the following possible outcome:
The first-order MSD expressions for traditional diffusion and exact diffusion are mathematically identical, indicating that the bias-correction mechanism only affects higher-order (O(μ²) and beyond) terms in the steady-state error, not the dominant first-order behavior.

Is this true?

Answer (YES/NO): YES